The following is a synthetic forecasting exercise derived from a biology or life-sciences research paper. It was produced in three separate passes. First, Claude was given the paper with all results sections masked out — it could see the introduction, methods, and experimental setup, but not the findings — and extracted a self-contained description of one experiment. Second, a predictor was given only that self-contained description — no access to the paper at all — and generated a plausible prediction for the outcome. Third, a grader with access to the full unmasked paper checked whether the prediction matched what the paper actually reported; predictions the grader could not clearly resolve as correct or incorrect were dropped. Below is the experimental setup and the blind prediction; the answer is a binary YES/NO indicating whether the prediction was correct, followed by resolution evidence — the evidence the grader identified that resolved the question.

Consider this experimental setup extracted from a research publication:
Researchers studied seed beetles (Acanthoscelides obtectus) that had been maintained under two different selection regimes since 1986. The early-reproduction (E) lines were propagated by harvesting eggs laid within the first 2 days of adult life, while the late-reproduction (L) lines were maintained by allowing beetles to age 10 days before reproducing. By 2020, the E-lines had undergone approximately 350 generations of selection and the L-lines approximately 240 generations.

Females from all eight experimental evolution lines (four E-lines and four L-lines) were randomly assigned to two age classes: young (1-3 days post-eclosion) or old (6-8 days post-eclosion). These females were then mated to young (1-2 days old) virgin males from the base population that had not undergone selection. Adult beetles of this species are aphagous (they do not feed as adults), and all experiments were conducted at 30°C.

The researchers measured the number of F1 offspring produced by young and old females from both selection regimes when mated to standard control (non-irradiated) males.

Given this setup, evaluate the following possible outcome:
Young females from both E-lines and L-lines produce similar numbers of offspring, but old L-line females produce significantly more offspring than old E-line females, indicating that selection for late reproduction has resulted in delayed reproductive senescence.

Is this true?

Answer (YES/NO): YES